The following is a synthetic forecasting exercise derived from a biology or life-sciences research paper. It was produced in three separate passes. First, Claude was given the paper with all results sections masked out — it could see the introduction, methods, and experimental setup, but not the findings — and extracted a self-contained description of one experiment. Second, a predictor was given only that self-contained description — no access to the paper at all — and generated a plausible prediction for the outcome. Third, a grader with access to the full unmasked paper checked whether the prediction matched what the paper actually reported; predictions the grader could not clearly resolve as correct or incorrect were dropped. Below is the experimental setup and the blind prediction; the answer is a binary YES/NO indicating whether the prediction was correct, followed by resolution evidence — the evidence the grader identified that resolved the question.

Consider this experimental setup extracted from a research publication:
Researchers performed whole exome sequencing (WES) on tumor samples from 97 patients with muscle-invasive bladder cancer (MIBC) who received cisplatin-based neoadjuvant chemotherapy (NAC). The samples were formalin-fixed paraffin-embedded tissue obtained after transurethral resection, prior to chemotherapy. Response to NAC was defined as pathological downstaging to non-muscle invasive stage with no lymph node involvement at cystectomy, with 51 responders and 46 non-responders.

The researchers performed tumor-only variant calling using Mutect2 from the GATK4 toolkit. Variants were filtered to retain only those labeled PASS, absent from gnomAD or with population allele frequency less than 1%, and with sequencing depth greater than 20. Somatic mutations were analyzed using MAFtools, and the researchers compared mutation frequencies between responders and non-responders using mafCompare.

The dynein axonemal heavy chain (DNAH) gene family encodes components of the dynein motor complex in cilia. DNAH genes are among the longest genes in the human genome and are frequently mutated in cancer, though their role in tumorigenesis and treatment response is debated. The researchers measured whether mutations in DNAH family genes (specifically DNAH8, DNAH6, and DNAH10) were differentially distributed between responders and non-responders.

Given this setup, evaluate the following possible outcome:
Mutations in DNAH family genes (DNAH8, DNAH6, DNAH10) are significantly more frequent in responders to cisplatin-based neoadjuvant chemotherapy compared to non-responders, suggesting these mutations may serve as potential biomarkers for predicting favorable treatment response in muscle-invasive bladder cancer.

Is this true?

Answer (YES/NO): YES